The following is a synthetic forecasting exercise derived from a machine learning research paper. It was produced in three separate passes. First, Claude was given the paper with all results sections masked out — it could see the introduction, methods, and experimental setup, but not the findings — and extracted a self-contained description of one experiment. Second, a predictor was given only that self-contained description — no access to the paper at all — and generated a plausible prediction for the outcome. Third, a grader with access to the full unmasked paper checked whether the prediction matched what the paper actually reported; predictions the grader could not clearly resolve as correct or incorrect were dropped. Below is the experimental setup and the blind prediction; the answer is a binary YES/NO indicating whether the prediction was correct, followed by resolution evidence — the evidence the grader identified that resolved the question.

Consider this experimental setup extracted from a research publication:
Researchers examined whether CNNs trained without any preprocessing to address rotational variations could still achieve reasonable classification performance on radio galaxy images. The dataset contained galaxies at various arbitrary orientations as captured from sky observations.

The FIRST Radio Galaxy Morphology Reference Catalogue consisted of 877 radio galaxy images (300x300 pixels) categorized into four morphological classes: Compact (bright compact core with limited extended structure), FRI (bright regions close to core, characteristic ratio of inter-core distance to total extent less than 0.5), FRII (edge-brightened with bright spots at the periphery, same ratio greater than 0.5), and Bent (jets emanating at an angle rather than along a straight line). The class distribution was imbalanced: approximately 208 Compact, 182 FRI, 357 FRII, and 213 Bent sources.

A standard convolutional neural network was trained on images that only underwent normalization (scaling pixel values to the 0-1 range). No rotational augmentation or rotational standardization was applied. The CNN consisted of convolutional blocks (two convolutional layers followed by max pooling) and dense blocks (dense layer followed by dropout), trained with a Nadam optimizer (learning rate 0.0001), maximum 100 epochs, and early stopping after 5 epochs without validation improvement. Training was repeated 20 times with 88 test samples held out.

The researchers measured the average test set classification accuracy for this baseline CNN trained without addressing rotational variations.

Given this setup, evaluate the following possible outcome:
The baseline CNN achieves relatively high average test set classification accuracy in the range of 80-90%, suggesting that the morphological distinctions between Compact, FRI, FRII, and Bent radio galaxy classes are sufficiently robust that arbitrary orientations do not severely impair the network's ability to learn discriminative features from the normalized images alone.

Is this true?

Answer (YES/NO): YES